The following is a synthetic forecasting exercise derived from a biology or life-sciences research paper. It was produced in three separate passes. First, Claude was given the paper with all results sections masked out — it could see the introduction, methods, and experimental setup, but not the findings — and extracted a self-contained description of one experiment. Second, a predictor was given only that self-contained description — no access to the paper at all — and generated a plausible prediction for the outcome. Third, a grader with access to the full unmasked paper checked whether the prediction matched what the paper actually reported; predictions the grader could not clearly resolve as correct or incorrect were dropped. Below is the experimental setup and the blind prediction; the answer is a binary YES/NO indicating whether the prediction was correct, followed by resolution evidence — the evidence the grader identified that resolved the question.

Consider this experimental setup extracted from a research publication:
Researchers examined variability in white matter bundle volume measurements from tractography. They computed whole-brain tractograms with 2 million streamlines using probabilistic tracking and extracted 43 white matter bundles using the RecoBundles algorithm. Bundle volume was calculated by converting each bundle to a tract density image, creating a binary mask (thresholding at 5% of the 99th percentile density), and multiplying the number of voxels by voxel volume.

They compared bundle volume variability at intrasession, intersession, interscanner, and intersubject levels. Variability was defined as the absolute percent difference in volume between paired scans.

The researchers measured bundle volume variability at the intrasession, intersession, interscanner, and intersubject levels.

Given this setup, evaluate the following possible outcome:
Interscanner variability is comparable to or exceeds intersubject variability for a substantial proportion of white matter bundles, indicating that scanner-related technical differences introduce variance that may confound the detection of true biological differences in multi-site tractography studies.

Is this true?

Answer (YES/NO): NO